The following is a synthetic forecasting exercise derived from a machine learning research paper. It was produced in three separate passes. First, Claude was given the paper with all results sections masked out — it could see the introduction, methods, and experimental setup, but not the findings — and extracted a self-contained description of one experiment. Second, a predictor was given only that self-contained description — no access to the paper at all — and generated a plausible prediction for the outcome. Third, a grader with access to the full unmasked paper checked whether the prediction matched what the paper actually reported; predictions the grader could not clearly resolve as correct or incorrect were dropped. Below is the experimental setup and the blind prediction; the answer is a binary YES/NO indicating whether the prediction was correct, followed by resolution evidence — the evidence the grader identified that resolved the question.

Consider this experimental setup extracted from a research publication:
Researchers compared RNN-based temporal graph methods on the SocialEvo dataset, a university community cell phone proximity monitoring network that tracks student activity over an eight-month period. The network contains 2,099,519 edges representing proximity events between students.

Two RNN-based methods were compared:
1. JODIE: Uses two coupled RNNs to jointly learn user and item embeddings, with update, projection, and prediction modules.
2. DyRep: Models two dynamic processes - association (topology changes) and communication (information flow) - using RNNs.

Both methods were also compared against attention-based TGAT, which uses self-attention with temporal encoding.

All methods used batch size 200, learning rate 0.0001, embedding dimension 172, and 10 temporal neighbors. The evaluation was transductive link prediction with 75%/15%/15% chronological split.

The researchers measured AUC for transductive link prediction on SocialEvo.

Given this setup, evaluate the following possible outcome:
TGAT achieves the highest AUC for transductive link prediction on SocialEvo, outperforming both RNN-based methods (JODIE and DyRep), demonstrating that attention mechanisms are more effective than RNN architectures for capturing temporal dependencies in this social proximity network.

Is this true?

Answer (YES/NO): NO